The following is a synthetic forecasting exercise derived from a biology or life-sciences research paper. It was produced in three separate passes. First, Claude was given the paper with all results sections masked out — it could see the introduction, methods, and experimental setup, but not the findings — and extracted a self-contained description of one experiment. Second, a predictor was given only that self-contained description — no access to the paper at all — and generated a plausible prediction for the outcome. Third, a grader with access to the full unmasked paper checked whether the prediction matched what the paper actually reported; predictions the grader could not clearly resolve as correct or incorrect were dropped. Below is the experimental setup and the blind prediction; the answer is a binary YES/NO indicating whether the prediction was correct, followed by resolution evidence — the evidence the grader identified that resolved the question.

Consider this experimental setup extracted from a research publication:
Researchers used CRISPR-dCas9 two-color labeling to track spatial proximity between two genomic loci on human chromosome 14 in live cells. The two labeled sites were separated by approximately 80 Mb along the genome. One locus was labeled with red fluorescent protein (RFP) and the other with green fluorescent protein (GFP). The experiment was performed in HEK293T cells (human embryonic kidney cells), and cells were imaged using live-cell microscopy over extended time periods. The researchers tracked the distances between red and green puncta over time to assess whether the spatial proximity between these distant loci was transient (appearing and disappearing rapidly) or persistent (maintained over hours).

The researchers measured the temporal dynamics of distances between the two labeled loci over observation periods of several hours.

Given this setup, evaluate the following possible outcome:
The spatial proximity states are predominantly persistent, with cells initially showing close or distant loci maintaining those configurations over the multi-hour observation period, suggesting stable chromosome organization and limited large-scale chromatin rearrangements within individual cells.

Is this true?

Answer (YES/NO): YES